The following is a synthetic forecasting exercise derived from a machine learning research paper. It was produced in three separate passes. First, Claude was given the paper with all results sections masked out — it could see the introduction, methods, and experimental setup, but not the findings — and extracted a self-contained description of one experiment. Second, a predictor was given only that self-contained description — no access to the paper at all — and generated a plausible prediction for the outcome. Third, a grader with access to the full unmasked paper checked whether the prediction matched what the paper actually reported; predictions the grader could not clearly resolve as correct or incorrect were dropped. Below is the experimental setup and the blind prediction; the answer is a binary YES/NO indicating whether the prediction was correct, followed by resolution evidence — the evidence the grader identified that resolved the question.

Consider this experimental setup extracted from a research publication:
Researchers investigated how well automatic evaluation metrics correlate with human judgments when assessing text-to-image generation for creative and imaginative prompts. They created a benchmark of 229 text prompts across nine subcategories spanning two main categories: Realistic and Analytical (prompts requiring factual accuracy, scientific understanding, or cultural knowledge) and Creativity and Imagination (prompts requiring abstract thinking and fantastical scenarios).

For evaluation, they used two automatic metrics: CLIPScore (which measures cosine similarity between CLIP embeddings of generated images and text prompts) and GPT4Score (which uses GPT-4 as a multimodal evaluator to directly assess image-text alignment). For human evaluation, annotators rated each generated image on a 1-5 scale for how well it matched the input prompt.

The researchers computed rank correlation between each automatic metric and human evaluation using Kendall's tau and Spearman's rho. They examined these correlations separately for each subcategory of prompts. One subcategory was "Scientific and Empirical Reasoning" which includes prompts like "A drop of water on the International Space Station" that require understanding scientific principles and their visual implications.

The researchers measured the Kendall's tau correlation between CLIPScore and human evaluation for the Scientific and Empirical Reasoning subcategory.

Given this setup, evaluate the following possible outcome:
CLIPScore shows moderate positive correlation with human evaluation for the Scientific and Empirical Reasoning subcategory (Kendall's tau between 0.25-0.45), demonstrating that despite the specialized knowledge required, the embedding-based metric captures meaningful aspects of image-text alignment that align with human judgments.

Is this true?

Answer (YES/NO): NO